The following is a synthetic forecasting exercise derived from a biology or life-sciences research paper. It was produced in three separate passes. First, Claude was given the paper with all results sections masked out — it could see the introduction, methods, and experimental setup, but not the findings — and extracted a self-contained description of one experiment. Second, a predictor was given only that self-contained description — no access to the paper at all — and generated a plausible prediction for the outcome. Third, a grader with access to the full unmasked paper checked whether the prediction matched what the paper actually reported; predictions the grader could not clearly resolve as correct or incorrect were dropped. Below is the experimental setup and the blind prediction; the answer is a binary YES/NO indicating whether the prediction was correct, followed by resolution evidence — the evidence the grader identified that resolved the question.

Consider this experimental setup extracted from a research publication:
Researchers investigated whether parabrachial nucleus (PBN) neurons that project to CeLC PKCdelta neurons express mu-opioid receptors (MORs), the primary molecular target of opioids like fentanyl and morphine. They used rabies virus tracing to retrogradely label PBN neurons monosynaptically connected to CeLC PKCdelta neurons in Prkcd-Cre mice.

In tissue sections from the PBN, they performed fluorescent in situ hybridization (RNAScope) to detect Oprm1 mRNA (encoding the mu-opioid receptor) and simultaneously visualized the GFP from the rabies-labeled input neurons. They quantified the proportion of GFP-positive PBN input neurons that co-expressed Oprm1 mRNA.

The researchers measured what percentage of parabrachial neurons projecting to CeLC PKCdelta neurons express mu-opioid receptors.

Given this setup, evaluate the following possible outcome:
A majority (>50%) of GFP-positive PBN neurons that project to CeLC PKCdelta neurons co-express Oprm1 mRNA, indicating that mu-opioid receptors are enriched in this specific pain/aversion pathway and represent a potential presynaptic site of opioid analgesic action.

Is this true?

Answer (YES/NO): YES